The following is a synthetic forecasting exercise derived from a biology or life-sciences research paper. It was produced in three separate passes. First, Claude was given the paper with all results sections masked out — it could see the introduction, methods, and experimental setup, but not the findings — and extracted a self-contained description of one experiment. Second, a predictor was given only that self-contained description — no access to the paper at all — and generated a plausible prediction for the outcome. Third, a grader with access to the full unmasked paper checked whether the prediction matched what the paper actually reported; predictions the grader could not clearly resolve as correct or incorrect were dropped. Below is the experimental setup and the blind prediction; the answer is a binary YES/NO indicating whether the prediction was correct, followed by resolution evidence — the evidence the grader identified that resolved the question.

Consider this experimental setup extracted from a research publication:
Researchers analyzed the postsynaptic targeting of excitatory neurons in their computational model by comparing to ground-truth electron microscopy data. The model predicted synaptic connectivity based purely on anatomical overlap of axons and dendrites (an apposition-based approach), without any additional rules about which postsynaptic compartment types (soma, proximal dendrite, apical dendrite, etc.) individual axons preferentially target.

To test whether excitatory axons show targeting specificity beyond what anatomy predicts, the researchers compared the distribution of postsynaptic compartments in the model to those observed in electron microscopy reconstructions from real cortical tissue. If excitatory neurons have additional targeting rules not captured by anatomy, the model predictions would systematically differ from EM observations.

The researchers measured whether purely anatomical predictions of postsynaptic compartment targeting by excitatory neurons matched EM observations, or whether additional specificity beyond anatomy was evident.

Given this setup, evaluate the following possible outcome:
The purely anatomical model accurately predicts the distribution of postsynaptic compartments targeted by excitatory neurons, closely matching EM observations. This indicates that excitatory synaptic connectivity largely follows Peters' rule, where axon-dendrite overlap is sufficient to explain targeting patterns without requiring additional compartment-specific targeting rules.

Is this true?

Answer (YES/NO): YES